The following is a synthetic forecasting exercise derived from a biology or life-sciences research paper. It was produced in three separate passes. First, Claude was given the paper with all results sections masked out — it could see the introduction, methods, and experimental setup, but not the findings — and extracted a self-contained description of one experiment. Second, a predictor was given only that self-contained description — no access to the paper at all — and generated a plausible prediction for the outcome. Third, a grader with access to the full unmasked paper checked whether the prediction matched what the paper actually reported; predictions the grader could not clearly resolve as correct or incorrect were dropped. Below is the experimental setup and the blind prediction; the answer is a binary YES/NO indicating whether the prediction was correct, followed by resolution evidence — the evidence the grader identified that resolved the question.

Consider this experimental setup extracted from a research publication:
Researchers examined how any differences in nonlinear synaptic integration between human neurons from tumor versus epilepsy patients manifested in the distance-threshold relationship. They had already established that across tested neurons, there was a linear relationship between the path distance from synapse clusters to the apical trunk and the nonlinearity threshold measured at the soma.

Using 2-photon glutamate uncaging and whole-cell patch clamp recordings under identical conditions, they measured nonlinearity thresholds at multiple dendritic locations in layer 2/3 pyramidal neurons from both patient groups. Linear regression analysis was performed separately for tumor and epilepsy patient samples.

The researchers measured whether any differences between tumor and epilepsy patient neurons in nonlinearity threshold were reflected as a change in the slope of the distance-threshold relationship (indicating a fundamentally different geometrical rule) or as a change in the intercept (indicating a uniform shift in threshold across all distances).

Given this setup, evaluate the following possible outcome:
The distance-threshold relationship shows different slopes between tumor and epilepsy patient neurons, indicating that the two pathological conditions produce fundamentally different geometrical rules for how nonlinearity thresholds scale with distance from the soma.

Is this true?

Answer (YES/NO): NO